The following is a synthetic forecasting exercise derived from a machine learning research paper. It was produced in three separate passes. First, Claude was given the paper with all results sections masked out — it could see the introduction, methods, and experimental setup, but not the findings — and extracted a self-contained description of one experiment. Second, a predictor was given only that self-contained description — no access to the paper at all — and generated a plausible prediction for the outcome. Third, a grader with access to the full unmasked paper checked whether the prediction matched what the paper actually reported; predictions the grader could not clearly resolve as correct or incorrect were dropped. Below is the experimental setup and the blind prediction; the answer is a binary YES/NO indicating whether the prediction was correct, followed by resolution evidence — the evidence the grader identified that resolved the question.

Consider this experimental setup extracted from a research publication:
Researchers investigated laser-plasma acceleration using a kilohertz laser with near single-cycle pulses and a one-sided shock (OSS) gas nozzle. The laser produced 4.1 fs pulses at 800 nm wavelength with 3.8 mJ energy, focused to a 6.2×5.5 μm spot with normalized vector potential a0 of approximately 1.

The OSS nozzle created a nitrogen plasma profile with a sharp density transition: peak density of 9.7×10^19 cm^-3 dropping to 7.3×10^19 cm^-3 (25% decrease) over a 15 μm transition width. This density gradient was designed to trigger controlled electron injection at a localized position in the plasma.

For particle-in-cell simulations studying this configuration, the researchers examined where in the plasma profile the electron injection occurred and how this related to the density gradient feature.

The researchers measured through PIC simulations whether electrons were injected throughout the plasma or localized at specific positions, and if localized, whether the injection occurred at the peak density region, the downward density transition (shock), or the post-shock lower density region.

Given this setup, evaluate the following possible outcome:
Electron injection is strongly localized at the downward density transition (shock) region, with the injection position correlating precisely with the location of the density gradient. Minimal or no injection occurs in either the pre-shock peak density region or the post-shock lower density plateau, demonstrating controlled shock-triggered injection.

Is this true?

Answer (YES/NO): YES